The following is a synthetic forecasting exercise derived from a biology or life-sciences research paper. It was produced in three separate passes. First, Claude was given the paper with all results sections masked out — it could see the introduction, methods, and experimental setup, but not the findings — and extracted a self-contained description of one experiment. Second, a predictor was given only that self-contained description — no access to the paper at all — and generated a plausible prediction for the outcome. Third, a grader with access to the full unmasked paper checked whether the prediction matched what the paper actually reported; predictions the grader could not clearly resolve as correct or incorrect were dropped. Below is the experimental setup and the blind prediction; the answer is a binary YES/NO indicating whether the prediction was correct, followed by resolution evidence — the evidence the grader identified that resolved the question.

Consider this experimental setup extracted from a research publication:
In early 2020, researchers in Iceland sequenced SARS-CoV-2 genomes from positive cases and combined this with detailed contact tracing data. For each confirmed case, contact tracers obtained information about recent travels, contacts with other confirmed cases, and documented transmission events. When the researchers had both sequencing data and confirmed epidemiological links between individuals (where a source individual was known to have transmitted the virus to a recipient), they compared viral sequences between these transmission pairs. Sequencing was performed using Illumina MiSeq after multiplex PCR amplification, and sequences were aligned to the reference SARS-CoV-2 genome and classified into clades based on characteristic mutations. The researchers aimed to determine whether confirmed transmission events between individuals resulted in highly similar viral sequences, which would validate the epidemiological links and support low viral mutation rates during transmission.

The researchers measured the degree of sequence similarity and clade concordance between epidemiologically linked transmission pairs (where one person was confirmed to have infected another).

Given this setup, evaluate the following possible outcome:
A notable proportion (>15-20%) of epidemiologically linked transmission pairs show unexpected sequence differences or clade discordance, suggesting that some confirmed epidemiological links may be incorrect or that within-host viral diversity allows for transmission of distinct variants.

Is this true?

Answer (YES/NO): YES